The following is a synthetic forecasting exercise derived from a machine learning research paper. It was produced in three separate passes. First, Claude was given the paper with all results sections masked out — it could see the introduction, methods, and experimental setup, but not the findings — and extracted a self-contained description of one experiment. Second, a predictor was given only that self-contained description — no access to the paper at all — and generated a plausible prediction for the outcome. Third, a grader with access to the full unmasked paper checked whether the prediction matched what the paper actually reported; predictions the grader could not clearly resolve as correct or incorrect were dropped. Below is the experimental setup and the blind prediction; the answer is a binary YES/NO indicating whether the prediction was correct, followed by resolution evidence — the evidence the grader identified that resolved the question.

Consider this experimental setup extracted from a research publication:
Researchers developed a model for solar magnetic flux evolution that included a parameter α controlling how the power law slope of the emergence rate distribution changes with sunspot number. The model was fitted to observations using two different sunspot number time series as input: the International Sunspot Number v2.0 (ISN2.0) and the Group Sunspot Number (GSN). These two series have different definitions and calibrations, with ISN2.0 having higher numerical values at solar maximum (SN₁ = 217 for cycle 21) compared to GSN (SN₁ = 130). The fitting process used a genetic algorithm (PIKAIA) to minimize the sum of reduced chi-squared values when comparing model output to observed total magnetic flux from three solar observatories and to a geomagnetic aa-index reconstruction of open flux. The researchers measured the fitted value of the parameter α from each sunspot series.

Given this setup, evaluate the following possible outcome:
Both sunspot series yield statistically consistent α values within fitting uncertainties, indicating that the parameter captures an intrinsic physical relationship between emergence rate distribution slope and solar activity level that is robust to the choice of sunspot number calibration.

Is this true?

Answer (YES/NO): NO